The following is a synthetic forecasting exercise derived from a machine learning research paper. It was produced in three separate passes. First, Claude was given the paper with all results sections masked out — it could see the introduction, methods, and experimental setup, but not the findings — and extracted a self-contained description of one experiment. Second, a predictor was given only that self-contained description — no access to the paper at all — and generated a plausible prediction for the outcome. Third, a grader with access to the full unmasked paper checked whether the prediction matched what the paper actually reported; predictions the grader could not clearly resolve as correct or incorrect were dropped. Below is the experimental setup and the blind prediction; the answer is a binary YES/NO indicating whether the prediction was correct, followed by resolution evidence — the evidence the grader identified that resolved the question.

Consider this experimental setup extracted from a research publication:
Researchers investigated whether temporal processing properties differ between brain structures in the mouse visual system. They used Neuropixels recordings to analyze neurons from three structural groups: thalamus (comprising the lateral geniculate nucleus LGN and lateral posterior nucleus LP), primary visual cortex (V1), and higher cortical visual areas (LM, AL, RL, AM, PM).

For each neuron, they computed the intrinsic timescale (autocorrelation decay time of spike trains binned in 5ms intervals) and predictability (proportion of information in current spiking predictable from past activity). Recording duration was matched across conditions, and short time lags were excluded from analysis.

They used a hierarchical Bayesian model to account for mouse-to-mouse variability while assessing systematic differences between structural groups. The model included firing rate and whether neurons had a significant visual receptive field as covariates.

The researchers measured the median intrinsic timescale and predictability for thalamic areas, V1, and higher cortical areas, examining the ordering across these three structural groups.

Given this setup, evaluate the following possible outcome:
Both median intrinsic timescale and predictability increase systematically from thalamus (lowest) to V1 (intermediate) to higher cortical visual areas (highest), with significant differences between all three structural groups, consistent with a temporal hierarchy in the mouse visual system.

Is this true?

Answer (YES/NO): NO